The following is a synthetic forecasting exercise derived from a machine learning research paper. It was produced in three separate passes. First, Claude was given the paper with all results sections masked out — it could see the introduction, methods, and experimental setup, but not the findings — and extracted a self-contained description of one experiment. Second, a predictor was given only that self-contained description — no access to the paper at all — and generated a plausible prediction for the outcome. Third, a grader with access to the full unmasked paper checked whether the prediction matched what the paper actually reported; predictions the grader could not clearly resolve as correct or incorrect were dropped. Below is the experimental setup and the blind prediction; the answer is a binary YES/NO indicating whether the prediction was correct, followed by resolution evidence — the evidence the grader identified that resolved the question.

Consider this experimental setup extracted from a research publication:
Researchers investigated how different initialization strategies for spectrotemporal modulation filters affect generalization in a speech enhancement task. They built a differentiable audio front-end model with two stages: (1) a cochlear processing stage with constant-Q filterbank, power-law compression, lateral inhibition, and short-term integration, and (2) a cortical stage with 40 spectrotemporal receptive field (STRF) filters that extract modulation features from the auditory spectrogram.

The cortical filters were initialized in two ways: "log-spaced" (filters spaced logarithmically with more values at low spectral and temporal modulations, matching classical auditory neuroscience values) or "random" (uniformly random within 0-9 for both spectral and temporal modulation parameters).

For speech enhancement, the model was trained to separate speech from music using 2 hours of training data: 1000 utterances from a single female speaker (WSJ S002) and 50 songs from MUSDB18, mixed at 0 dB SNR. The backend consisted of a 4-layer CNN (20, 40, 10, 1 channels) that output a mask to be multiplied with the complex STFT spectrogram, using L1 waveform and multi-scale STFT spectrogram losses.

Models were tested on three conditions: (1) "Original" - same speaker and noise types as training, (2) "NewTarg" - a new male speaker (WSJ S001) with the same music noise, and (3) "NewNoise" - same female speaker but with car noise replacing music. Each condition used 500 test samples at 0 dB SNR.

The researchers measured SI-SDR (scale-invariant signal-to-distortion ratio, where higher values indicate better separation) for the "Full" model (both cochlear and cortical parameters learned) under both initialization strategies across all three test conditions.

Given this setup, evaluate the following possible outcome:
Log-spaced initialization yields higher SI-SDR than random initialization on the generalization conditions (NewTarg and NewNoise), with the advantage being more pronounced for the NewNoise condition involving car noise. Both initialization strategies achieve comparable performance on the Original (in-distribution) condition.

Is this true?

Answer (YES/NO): NO